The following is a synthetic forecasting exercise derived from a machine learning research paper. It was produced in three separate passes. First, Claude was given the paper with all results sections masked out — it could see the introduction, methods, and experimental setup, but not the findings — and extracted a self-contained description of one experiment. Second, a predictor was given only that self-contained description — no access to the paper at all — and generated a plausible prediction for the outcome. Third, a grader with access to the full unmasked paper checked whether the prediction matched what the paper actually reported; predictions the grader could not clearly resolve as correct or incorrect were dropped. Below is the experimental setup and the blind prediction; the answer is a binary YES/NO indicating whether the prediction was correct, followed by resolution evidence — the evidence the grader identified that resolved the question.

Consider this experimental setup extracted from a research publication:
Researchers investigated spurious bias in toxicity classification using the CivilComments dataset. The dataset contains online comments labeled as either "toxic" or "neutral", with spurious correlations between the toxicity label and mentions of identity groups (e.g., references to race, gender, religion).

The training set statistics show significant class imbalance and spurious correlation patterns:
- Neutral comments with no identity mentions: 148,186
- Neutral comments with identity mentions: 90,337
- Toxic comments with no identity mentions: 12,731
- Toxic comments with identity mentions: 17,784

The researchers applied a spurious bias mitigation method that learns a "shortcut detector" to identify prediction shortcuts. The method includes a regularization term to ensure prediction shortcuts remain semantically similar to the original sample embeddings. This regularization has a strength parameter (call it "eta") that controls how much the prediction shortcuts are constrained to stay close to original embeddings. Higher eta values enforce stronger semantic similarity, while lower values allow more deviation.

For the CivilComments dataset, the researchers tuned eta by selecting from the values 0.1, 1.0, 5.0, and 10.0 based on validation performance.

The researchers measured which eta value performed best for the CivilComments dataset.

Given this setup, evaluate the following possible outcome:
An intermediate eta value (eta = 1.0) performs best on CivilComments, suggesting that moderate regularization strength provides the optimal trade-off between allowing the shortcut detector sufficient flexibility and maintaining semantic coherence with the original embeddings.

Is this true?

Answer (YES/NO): YES